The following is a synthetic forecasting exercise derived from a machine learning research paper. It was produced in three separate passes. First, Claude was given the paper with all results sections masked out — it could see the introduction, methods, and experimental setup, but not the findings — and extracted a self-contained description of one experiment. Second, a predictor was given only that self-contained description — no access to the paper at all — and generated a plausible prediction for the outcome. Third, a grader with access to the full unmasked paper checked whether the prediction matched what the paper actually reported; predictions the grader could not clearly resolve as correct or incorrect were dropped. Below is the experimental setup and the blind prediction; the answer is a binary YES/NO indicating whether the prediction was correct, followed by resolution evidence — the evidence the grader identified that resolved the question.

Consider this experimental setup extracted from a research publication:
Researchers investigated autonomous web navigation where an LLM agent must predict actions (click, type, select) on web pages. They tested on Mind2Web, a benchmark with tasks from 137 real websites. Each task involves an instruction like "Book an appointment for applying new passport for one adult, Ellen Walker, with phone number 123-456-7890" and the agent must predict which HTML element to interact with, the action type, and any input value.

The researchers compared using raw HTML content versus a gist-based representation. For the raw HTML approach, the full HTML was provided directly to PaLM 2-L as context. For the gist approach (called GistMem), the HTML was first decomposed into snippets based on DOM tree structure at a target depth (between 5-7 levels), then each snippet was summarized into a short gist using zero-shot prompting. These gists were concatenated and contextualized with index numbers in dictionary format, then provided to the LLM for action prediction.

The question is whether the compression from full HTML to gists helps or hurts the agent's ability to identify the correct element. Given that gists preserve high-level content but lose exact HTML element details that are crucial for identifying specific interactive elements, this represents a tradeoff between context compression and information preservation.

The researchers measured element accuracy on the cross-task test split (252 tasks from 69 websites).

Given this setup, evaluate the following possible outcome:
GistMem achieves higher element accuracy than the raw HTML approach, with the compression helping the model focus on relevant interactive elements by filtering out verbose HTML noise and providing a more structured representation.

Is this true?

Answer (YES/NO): NO